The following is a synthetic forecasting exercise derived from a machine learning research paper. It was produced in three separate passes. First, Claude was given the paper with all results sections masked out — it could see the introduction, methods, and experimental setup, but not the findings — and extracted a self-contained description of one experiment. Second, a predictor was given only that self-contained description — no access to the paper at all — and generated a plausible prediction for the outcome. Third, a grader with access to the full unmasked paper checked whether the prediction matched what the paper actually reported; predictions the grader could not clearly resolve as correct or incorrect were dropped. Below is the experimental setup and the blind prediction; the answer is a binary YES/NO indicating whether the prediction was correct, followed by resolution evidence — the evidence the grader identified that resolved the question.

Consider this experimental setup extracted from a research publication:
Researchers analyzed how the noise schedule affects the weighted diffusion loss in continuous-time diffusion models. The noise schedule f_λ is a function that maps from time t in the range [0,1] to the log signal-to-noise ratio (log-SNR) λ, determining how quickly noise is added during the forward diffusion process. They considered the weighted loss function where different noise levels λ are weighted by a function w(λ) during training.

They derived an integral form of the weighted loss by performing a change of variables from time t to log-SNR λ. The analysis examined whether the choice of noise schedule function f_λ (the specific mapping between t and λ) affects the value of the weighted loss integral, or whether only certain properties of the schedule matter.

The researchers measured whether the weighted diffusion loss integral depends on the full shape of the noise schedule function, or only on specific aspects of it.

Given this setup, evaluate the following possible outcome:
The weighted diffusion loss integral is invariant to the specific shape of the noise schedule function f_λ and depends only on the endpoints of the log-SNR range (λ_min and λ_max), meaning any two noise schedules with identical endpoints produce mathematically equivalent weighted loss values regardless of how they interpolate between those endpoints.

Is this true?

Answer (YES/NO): YES